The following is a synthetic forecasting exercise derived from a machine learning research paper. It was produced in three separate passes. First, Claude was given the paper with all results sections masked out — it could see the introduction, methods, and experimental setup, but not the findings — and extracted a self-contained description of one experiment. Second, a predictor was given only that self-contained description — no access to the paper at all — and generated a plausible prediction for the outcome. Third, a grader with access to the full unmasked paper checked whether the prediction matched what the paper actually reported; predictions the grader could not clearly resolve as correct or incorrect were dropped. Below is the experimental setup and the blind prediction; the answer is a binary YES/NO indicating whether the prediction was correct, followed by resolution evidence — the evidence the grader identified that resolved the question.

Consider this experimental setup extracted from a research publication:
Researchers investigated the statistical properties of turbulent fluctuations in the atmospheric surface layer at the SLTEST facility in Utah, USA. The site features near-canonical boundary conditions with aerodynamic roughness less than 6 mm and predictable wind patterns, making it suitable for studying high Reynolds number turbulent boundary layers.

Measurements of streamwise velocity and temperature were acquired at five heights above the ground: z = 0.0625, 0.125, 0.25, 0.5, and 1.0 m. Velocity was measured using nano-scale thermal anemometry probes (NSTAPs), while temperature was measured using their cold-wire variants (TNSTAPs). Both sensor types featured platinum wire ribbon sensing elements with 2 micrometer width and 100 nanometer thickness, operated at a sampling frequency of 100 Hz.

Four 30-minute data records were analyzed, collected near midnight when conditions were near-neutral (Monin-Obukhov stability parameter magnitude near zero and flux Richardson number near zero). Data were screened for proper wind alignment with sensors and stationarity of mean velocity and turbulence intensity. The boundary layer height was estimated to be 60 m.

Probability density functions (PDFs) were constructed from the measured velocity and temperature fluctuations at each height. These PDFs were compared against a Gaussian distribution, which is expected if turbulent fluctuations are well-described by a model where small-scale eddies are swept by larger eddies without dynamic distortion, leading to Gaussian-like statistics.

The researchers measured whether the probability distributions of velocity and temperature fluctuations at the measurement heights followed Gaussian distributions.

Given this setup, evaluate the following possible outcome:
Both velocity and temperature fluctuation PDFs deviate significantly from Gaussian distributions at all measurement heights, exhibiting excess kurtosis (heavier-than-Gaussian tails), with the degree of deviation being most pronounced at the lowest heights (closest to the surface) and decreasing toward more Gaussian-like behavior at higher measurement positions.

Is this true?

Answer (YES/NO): NO